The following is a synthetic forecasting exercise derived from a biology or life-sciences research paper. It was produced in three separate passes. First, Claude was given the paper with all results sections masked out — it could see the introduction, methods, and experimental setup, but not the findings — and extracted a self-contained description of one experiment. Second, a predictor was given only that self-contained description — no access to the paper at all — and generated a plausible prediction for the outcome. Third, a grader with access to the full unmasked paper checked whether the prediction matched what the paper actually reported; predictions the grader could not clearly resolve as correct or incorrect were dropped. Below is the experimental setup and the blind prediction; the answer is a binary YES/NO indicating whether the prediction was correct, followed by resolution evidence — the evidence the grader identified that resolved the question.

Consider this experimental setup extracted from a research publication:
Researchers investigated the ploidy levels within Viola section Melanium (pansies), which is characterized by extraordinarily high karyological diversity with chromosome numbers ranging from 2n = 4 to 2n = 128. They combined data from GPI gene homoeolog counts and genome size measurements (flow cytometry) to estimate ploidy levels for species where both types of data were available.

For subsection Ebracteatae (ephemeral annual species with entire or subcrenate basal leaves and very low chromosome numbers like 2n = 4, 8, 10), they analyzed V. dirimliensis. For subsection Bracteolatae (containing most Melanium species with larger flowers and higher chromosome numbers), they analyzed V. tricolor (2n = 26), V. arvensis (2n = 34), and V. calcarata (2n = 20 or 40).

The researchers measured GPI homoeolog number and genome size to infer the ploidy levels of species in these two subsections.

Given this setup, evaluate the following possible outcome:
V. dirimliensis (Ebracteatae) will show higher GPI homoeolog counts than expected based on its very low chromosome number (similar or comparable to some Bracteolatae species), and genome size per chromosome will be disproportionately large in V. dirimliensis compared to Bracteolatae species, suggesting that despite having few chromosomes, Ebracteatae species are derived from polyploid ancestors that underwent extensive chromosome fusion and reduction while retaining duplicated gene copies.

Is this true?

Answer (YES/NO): YES